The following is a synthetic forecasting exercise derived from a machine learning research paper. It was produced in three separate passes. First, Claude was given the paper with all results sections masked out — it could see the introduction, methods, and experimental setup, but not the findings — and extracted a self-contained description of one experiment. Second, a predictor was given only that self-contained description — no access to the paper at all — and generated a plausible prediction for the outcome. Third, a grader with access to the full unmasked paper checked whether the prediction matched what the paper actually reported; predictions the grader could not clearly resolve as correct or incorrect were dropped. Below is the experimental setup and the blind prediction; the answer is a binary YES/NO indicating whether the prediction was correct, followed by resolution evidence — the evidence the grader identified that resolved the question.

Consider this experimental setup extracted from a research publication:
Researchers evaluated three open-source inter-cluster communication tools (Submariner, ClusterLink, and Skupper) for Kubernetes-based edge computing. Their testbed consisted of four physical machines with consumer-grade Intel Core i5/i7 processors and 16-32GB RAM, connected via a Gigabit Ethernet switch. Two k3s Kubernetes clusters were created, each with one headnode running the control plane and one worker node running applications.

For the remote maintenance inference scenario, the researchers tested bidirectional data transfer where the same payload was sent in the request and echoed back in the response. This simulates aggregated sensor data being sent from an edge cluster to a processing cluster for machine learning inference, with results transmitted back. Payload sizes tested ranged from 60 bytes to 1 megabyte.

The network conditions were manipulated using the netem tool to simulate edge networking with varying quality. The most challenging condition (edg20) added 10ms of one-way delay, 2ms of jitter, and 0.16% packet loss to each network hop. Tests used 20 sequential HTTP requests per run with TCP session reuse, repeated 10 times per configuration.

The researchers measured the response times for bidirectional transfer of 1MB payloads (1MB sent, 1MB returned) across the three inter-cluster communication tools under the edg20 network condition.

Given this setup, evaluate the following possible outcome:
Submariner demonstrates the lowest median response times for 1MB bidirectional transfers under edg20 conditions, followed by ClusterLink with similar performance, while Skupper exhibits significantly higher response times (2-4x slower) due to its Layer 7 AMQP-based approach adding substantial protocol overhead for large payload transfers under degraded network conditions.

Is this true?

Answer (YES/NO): NO